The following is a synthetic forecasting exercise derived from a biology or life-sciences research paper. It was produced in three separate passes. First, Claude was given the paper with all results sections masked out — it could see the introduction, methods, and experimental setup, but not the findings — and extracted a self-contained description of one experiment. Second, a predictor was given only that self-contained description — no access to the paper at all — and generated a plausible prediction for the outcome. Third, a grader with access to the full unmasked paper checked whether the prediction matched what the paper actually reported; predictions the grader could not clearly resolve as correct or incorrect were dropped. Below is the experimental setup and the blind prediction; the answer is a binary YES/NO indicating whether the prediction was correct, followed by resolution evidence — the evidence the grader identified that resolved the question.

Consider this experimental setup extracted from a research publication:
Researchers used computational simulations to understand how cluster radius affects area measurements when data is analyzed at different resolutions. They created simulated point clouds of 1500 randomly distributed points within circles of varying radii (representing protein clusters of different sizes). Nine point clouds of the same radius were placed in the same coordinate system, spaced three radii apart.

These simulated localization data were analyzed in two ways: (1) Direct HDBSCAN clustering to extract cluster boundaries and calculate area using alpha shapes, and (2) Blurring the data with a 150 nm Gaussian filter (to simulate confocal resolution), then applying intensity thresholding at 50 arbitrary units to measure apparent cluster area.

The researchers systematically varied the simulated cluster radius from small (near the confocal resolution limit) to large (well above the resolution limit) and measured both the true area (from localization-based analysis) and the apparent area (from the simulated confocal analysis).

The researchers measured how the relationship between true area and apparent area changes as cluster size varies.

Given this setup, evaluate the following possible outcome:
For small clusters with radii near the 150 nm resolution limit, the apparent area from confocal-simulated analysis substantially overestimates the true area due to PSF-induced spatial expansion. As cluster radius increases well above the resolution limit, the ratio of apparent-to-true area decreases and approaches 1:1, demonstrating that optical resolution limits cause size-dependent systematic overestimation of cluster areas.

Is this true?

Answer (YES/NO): NO